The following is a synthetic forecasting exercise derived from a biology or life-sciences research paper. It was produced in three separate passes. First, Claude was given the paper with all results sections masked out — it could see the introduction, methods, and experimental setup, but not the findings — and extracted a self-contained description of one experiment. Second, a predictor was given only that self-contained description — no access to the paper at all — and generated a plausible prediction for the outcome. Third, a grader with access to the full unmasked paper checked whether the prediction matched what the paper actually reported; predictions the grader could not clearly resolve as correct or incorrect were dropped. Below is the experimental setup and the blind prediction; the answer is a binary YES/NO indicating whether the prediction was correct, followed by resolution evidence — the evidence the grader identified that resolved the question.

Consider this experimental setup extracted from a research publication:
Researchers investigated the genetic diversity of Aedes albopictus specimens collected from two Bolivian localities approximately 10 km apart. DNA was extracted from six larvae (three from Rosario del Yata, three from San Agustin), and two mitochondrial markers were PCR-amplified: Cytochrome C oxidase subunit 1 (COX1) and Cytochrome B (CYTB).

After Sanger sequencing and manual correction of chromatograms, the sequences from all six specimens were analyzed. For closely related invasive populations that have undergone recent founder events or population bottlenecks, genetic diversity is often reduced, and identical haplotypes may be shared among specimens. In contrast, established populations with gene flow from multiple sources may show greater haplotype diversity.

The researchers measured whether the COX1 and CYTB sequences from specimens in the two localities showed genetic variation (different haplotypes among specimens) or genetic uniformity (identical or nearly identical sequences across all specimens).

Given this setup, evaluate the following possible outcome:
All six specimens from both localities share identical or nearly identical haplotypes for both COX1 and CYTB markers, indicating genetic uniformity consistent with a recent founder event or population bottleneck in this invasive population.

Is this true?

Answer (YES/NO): YES